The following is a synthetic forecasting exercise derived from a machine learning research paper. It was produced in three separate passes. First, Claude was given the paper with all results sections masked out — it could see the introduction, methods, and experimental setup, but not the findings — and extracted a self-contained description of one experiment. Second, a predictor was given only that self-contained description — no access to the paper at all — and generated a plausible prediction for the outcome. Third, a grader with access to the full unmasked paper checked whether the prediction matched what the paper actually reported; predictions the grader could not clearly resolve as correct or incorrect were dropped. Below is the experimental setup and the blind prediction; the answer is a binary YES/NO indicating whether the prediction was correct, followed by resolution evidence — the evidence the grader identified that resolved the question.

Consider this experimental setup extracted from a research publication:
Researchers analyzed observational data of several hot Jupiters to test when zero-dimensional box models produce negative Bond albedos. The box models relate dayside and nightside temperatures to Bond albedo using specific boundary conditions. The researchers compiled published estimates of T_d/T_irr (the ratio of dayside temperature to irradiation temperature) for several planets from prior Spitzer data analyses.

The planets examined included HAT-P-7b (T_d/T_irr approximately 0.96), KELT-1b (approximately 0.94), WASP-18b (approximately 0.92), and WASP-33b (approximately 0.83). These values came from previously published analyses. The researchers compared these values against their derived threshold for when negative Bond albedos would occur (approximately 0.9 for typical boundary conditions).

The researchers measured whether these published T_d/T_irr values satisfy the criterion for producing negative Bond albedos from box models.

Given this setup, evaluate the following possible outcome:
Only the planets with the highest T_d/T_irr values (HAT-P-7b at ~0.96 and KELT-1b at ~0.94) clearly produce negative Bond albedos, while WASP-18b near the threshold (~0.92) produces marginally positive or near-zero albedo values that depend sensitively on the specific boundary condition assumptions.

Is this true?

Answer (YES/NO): NO